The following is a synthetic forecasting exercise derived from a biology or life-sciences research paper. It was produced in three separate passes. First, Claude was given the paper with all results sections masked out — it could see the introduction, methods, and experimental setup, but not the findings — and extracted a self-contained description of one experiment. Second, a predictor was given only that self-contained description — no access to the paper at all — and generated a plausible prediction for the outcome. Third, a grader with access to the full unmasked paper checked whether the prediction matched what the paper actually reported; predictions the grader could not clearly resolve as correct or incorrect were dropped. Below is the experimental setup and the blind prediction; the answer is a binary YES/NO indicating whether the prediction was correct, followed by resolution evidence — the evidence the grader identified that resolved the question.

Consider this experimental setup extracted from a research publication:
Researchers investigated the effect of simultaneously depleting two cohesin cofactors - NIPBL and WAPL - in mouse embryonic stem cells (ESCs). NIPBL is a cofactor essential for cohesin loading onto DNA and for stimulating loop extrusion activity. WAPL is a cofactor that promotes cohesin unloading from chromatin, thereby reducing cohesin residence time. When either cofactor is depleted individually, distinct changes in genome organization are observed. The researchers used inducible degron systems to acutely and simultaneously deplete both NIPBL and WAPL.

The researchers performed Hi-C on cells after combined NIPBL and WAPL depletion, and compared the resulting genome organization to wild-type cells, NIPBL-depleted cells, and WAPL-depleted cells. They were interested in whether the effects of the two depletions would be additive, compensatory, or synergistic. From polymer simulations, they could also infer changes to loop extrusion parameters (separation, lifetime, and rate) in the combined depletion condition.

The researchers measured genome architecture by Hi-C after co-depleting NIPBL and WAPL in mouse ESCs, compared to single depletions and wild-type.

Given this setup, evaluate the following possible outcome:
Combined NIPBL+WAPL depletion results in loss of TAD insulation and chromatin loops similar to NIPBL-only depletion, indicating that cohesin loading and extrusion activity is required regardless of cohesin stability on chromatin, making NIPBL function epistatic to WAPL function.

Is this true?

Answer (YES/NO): NO